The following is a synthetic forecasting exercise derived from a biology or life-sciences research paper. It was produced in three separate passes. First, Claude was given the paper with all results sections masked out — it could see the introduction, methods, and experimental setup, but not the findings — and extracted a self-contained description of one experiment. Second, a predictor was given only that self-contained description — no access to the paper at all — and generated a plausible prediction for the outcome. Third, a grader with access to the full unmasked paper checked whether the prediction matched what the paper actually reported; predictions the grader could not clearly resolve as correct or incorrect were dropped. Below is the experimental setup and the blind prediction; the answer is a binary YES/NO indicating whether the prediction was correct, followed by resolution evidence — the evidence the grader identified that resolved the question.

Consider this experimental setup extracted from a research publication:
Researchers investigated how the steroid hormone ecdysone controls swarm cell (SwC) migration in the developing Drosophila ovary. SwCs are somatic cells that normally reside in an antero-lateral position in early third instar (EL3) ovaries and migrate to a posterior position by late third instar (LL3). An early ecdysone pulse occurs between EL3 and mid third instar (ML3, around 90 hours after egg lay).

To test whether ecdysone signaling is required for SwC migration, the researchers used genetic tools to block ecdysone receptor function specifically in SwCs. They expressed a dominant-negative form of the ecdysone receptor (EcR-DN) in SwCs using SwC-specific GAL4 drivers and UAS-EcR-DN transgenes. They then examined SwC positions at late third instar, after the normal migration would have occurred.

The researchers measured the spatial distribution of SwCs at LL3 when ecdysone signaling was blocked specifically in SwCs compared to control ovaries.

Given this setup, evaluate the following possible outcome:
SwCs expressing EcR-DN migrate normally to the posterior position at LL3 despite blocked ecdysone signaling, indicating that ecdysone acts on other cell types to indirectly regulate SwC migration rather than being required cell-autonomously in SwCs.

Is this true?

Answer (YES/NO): NO